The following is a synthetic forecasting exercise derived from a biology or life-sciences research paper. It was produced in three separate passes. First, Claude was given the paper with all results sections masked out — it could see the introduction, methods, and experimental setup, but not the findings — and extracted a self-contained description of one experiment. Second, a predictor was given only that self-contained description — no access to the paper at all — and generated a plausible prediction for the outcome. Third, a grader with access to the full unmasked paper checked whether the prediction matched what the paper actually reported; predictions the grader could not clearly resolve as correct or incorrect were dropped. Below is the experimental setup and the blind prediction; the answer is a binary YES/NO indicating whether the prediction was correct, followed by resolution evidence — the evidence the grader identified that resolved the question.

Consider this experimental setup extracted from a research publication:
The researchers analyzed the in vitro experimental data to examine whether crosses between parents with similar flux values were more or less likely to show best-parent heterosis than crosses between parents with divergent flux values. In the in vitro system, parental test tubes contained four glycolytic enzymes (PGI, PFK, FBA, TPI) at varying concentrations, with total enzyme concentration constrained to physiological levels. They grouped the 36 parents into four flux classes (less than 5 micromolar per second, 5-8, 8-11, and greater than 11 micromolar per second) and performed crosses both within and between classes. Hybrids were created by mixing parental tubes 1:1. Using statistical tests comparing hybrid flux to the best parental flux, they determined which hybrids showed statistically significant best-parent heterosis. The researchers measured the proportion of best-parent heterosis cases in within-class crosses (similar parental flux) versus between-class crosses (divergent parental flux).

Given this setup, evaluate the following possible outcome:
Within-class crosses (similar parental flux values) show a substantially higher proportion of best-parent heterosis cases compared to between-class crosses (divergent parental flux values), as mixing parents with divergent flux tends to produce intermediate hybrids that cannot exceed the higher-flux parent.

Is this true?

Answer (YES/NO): YES